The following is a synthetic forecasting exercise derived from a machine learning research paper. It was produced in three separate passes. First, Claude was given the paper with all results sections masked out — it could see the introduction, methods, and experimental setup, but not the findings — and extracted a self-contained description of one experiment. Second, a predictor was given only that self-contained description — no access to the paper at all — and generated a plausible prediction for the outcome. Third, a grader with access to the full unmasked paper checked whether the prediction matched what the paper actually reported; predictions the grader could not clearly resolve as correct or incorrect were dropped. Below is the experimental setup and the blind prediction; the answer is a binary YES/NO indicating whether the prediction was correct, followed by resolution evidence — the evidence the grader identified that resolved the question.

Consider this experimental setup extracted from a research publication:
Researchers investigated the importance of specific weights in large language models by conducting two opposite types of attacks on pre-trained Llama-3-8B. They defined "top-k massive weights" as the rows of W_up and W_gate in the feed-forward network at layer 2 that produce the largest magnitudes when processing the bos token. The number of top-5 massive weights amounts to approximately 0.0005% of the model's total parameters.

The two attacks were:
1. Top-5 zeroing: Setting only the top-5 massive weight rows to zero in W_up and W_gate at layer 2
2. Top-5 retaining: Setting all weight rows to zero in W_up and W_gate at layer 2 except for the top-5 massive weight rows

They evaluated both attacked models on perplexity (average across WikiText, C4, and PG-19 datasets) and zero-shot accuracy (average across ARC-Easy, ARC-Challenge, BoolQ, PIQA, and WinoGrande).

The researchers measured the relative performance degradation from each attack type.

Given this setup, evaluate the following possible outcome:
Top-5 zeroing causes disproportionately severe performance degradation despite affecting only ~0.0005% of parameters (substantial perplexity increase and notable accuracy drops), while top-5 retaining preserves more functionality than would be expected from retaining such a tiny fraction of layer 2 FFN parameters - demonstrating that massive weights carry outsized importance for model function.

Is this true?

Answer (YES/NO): YES